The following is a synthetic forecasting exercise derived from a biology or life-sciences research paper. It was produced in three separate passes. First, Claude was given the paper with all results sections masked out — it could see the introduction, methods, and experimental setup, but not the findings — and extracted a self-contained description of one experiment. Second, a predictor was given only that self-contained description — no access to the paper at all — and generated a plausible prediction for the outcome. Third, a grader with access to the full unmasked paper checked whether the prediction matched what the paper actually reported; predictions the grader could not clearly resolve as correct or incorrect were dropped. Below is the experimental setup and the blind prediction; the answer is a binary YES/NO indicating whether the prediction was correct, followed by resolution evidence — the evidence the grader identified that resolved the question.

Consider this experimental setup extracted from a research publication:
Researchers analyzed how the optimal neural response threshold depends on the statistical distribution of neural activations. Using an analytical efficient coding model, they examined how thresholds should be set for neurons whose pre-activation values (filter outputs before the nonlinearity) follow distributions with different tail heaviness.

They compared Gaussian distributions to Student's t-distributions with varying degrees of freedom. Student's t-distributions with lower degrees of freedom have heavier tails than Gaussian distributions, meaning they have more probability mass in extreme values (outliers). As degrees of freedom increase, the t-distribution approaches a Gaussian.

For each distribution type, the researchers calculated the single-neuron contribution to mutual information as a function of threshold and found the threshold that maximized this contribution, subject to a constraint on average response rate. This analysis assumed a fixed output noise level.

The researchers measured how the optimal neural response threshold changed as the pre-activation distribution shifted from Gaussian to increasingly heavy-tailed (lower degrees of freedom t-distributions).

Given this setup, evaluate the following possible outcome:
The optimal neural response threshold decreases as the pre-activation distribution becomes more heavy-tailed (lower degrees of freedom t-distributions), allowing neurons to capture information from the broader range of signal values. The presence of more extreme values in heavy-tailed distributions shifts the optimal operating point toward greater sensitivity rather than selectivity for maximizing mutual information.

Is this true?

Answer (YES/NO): NO